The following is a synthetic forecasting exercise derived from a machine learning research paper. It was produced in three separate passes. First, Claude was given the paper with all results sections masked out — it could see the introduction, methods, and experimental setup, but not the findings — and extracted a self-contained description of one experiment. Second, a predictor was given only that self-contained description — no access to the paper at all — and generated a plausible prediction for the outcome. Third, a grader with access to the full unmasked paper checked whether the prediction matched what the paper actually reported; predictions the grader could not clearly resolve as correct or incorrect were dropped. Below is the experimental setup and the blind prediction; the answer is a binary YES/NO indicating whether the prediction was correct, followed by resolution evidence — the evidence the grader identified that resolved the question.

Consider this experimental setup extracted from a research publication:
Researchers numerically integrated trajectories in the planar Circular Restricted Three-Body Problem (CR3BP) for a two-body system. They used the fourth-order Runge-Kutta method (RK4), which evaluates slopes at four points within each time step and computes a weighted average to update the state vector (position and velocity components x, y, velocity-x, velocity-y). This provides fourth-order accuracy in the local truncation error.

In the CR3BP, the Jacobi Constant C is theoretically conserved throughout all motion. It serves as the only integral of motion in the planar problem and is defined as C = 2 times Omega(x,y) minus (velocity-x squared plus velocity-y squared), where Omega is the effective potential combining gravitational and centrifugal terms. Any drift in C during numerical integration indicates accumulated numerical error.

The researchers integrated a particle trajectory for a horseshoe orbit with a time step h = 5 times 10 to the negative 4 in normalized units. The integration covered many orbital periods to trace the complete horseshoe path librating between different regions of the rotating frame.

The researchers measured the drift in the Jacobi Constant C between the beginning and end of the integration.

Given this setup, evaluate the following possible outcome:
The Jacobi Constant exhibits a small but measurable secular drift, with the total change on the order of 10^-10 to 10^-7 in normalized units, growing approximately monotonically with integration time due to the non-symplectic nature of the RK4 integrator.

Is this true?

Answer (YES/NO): NO